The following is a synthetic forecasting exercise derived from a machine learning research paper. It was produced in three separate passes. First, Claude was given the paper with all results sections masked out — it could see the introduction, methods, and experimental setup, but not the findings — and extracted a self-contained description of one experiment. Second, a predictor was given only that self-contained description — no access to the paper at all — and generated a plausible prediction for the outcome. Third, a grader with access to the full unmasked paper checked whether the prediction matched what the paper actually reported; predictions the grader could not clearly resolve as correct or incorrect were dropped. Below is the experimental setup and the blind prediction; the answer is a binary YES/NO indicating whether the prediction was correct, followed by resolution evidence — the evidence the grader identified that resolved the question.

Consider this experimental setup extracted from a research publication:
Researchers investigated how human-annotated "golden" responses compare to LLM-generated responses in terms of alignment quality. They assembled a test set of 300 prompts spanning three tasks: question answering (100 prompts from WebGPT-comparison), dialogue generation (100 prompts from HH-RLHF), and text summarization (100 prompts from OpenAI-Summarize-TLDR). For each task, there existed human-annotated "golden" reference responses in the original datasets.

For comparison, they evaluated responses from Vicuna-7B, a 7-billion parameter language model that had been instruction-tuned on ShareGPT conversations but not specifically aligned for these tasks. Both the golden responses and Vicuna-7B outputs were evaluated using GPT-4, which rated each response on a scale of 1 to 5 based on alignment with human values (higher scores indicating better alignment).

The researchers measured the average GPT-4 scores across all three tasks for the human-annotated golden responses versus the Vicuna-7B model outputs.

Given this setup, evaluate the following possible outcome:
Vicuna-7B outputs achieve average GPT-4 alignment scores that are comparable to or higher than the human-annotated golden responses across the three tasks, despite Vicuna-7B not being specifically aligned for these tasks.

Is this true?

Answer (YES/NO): YES